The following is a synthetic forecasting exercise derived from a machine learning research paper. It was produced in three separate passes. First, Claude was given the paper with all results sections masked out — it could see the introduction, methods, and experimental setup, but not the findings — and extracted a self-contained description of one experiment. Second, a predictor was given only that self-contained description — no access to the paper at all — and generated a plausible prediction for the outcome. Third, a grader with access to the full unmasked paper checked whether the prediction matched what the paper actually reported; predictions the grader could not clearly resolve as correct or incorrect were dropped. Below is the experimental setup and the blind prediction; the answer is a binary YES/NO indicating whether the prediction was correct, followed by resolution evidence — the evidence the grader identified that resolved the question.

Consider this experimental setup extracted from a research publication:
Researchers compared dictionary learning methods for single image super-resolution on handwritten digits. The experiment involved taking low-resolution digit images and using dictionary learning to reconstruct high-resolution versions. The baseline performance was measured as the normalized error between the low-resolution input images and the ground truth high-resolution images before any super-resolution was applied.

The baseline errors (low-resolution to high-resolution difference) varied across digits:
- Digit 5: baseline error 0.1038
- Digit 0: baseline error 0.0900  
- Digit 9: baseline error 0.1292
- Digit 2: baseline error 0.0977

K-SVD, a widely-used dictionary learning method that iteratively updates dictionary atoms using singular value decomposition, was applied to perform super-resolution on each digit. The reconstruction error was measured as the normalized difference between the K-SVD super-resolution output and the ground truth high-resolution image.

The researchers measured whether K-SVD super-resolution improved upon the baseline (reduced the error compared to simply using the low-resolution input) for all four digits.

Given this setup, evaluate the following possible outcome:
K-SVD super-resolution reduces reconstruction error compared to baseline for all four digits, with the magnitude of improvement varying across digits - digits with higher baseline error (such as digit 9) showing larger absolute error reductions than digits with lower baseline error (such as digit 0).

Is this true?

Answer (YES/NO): NO